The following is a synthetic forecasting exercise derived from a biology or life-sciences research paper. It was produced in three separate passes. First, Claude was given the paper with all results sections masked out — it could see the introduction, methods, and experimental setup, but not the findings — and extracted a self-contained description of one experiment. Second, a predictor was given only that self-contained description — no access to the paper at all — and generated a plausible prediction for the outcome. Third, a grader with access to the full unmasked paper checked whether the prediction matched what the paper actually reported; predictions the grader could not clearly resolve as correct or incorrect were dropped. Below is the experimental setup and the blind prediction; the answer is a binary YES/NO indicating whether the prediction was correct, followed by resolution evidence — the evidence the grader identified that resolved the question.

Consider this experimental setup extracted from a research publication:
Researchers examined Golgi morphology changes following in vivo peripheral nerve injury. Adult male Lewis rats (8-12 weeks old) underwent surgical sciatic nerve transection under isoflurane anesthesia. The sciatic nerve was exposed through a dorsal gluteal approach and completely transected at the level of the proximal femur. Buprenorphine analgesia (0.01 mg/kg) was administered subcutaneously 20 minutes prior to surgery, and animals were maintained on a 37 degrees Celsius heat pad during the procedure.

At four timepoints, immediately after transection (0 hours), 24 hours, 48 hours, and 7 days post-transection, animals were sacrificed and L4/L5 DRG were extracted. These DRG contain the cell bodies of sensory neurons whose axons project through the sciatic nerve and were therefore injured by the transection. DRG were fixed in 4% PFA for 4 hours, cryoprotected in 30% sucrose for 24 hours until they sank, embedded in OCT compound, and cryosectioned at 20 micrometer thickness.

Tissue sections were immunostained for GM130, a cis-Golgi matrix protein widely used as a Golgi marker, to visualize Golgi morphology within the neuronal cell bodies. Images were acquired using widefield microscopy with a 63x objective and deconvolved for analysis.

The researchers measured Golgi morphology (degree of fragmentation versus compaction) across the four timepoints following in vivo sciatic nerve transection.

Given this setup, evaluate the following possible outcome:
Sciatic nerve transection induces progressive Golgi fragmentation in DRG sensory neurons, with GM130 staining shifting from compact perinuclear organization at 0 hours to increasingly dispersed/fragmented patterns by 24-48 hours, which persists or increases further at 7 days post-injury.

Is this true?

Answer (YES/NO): NO